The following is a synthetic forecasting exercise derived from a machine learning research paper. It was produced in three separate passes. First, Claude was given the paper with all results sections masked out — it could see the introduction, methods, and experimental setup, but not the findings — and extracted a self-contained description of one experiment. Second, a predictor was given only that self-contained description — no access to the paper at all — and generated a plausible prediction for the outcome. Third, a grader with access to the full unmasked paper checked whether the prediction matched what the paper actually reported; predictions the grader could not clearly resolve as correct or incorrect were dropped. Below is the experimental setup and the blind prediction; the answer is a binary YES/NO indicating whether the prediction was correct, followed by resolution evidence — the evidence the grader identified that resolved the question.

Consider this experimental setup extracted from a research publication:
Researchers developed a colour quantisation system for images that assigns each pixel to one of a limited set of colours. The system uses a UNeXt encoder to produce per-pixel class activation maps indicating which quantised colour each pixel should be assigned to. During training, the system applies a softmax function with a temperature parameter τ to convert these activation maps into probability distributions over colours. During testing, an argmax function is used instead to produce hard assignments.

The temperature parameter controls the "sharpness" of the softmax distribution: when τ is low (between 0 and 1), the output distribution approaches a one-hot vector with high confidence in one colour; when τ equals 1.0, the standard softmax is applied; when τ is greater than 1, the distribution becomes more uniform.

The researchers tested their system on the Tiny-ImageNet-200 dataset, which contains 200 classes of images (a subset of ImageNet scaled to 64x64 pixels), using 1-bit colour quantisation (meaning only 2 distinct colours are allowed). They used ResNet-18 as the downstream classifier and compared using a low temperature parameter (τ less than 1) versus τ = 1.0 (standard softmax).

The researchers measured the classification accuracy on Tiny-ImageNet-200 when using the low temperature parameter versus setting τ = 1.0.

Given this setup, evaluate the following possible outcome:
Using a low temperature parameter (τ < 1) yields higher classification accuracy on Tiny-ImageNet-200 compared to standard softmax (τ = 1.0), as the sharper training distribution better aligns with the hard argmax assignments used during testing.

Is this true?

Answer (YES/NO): YES